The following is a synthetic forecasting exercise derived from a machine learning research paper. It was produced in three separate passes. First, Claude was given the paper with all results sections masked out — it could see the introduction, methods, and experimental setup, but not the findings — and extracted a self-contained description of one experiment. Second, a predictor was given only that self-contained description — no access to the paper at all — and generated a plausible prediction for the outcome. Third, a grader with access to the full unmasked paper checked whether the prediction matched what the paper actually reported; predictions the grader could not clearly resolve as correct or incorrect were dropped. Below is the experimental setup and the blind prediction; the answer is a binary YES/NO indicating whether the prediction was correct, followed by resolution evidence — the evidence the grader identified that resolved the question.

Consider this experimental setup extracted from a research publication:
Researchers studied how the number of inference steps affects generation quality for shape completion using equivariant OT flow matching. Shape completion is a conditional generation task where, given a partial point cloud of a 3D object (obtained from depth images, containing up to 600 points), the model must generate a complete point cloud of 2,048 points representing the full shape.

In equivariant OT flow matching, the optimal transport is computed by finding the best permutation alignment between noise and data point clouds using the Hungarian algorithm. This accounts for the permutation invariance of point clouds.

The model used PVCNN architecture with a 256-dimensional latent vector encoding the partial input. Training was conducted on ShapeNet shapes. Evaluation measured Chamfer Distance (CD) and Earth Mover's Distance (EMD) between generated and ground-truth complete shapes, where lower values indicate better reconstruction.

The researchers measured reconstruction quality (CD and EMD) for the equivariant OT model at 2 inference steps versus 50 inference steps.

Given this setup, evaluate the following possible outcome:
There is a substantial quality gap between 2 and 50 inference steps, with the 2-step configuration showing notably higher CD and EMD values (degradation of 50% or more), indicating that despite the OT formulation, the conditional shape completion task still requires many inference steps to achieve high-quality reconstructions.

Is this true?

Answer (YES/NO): NO